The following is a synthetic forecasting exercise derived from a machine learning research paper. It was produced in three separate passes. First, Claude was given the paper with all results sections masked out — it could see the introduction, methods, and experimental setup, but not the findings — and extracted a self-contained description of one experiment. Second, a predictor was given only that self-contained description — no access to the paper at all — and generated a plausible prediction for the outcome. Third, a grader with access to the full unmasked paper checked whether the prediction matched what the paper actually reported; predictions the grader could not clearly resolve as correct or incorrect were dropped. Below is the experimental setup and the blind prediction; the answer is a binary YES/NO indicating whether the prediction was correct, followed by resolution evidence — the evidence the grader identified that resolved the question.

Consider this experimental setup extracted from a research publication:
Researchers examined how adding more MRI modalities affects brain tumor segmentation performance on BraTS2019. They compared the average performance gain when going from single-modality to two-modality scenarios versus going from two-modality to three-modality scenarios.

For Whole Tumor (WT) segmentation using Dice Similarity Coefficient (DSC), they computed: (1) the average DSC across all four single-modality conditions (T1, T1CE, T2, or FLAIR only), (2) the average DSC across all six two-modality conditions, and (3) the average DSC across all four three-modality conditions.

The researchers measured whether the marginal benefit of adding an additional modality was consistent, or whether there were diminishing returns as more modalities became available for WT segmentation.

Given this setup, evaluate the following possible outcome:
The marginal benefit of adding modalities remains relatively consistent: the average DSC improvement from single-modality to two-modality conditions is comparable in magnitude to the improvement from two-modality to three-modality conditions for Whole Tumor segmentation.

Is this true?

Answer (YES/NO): NO